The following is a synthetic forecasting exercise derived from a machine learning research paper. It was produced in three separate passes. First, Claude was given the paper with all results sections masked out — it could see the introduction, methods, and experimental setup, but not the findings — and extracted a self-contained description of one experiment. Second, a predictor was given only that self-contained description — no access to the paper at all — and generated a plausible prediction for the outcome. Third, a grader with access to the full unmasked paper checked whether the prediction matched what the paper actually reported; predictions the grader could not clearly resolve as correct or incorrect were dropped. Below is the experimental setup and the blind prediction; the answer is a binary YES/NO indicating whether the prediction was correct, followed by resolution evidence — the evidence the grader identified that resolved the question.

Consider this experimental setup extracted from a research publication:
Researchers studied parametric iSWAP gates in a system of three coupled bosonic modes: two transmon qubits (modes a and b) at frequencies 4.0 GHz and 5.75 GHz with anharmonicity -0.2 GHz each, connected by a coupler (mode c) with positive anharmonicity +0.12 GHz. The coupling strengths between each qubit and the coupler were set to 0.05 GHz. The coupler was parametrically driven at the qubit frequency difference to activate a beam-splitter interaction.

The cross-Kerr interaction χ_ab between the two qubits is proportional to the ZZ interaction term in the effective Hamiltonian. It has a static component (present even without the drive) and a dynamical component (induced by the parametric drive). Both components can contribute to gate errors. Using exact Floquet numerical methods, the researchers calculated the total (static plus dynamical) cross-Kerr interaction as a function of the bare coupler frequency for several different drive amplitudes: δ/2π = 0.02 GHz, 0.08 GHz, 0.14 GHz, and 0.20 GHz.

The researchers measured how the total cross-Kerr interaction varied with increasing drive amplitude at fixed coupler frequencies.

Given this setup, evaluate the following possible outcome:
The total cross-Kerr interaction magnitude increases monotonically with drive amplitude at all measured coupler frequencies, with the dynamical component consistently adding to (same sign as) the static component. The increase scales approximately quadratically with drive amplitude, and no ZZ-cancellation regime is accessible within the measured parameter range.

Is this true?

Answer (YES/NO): NO